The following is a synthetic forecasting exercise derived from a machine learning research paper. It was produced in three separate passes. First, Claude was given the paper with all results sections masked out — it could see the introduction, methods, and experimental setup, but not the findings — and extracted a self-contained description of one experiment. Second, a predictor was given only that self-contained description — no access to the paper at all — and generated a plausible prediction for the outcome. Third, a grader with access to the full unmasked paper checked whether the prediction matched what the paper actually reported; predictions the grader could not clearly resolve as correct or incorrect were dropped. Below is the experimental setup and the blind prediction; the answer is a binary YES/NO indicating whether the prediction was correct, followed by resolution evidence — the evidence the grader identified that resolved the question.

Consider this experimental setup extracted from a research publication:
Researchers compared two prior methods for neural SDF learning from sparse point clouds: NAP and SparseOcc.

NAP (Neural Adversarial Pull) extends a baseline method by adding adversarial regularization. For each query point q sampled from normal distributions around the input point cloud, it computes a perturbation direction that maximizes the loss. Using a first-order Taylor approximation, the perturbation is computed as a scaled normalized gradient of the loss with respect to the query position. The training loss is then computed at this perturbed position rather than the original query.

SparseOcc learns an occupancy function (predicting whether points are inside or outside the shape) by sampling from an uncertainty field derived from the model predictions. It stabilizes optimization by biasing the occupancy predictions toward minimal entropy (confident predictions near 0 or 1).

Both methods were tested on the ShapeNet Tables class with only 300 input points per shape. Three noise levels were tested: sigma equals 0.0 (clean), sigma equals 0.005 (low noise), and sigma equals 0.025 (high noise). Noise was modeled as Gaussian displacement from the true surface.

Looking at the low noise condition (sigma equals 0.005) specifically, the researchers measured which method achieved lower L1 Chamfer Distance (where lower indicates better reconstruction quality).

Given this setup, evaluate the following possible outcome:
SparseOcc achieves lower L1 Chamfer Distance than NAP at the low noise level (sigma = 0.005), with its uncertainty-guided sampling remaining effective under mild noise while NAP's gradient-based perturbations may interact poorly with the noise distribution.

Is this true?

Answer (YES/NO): NO